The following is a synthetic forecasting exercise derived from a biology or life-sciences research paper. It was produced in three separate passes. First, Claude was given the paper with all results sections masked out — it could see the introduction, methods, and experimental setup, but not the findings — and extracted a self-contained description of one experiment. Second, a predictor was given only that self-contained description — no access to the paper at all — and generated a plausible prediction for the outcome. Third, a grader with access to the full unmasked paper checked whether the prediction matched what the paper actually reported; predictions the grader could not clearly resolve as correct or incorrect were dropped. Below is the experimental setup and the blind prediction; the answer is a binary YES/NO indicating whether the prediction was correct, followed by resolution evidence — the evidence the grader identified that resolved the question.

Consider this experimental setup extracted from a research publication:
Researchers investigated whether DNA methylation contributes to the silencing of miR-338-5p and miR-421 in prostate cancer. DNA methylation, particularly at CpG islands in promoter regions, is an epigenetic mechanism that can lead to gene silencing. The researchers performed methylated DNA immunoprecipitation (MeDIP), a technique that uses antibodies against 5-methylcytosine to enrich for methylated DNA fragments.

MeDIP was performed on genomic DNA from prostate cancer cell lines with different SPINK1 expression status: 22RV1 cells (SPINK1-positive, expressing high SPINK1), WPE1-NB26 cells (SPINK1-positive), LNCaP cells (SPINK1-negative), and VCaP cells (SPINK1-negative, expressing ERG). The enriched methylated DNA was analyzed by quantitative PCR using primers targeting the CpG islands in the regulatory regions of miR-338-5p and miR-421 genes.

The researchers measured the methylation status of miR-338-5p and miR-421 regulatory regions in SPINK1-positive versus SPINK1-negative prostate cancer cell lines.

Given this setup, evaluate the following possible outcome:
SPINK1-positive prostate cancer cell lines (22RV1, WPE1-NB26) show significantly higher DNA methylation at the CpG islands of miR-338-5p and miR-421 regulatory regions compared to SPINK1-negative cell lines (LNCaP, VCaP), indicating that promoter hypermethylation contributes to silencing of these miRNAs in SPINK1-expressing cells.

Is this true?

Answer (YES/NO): NO